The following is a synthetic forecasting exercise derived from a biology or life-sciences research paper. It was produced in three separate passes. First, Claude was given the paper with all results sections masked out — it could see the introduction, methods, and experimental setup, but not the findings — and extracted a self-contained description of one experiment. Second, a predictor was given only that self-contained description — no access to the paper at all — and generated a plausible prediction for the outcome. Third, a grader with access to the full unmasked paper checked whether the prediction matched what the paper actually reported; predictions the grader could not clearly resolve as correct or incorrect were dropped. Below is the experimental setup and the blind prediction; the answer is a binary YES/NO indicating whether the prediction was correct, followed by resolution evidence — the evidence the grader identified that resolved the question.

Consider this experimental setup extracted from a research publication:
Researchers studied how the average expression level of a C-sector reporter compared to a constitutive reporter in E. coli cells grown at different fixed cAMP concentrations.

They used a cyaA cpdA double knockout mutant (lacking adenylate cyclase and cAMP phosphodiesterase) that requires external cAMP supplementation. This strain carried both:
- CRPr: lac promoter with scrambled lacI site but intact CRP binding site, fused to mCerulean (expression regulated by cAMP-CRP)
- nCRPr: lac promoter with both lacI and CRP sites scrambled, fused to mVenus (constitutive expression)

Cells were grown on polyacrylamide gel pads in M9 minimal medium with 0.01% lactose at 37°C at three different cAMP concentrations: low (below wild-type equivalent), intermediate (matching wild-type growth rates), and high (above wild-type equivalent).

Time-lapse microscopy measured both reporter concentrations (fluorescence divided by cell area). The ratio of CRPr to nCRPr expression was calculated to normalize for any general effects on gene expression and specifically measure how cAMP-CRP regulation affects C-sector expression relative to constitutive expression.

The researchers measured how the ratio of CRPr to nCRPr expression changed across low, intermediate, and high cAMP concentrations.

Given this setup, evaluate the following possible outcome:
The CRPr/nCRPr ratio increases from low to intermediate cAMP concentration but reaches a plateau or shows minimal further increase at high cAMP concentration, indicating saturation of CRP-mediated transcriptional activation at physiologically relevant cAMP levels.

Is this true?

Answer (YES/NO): NO